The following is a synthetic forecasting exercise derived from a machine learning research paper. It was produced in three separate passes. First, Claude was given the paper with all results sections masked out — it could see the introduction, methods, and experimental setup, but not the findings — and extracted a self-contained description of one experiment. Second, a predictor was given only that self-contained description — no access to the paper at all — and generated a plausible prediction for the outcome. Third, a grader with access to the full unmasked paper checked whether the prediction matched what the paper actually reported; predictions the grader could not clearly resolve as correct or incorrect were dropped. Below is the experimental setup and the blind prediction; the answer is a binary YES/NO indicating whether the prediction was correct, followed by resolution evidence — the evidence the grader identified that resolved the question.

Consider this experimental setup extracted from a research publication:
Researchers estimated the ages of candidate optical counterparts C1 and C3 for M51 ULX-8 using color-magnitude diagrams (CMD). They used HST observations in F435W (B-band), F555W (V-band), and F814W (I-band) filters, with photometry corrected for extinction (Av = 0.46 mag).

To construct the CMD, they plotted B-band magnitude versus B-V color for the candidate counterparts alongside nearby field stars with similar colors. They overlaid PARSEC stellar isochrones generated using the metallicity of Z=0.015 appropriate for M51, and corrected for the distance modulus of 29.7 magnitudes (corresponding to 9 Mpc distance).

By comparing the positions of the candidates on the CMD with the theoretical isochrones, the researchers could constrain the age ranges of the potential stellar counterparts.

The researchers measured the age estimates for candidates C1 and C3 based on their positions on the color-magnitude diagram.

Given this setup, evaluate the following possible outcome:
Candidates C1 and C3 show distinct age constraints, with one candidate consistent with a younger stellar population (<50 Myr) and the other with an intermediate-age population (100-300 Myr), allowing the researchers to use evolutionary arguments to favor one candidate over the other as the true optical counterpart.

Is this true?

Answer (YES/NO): NO